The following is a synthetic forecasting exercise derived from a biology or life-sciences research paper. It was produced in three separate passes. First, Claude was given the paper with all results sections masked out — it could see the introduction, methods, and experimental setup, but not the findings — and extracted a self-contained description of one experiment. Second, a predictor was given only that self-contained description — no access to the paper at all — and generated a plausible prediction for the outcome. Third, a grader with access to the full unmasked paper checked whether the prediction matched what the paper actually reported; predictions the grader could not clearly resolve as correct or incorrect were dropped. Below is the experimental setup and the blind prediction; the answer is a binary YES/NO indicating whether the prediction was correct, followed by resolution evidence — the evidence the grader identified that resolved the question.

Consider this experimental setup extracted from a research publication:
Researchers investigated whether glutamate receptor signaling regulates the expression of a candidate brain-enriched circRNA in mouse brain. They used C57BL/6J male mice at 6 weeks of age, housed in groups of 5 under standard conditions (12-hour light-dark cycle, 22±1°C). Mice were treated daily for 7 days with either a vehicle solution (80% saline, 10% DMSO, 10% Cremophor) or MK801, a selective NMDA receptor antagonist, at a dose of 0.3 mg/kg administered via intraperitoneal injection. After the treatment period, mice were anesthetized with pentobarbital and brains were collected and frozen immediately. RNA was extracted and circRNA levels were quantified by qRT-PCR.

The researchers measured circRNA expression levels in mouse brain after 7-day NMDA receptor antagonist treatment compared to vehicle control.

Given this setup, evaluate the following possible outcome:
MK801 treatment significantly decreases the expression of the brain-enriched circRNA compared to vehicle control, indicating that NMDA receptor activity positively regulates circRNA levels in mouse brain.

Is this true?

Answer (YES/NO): NO